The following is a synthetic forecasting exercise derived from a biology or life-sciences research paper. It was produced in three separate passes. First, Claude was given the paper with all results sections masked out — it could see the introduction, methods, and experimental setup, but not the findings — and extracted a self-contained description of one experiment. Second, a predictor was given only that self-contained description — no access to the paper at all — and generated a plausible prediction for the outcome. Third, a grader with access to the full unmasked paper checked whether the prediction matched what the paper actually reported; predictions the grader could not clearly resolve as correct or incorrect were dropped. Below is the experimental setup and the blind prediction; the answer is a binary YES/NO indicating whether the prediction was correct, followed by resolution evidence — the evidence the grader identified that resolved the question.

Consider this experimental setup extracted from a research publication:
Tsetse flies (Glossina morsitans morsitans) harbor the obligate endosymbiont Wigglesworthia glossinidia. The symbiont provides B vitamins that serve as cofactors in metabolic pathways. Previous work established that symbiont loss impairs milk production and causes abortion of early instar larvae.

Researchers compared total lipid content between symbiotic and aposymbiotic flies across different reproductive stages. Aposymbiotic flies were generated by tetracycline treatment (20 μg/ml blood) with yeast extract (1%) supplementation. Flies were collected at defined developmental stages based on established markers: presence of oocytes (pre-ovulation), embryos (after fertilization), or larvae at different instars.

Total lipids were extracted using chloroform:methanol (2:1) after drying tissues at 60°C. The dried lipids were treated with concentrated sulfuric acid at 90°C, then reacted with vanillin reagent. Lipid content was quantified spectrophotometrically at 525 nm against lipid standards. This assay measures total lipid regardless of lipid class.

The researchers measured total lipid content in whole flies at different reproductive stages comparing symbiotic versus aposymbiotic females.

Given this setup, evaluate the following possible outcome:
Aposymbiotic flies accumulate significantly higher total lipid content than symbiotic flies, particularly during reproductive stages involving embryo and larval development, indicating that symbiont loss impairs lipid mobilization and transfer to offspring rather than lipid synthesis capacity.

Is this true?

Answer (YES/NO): YES